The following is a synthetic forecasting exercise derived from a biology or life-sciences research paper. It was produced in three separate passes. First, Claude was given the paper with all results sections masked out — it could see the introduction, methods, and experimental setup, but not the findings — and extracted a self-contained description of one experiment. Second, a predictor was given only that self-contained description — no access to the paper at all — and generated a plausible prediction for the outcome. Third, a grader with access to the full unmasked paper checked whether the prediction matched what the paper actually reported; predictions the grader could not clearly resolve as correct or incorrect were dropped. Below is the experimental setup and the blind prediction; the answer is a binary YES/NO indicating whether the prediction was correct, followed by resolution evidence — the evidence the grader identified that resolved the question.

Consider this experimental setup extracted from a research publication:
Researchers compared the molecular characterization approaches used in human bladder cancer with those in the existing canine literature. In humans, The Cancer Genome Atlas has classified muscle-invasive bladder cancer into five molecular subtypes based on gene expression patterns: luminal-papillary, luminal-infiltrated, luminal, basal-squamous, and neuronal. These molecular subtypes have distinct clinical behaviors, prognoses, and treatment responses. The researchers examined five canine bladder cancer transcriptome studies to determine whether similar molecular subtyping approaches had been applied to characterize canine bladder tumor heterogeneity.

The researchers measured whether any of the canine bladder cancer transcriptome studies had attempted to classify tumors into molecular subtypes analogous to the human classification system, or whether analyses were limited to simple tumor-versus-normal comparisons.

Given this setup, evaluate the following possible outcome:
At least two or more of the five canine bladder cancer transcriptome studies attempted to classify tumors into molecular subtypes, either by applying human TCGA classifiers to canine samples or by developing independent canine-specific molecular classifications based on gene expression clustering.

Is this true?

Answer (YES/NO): YES